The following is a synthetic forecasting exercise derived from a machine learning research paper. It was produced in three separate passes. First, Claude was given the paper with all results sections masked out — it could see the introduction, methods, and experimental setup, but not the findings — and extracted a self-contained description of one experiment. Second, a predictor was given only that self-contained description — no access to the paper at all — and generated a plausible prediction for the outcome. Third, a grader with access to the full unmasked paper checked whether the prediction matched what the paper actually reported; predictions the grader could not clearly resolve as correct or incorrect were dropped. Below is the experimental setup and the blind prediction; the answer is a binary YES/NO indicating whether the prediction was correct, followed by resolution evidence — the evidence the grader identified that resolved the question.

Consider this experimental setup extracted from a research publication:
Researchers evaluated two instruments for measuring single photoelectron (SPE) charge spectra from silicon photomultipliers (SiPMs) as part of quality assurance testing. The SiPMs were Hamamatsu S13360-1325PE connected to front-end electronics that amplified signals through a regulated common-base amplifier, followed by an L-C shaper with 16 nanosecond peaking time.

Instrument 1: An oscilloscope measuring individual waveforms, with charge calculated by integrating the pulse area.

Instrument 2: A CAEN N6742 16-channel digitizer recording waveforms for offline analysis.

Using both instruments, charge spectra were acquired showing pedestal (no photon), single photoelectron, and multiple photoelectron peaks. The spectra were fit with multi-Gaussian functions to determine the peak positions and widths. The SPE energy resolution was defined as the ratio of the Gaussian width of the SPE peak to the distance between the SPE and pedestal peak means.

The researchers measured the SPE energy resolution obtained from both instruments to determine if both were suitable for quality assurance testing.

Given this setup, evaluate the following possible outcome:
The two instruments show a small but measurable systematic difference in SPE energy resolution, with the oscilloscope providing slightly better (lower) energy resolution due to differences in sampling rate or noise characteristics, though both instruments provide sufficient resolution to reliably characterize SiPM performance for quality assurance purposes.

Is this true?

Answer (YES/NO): YES